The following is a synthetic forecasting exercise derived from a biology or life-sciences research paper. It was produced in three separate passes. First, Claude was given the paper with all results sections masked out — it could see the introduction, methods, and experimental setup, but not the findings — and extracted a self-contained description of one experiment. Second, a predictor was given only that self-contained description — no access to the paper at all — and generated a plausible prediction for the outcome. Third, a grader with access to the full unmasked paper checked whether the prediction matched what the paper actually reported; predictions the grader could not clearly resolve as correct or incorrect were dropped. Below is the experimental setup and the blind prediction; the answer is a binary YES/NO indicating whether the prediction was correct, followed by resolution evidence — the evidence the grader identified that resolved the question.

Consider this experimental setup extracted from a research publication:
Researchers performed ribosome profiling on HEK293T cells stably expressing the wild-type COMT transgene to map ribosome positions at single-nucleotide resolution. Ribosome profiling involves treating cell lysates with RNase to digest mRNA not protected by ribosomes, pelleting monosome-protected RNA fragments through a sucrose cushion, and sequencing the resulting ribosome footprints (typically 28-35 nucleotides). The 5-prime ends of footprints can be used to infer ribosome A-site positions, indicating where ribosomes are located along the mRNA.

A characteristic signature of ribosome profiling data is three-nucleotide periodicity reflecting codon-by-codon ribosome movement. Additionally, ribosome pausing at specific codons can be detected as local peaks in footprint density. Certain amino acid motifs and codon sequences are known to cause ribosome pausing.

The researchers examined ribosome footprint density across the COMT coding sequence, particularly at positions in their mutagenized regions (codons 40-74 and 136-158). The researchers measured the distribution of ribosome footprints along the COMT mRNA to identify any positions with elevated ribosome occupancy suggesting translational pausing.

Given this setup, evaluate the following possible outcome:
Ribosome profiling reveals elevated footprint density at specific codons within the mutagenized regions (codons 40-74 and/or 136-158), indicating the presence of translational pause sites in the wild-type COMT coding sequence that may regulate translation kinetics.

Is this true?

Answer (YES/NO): YES